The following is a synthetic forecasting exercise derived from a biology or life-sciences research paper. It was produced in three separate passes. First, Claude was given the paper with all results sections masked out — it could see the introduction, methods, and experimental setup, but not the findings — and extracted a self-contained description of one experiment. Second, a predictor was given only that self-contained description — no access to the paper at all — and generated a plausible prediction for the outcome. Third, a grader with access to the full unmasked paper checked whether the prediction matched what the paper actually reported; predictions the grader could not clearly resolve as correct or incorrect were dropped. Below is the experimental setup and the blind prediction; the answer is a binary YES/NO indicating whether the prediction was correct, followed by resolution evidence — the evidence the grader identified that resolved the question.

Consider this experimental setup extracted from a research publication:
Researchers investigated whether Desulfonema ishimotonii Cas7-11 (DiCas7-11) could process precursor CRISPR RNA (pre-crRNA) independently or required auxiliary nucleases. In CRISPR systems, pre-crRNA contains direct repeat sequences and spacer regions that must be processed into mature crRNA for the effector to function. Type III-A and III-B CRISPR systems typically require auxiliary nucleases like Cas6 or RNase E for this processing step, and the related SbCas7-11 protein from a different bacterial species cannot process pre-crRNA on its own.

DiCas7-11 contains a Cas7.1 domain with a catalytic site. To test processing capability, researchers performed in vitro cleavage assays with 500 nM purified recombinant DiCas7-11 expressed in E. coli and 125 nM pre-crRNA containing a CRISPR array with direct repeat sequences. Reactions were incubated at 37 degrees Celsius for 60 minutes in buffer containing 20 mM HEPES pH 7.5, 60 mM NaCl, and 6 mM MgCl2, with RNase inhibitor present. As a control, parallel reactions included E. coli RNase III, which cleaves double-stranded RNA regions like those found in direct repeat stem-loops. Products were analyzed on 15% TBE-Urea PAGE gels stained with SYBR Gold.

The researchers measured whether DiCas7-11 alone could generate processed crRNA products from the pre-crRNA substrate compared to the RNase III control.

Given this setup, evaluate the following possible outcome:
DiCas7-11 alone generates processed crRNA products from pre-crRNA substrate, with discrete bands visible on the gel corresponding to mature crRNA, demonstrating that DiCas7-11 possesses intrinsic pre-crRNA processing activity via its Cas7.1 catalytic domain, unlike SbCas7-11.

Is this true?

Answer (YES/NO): NO